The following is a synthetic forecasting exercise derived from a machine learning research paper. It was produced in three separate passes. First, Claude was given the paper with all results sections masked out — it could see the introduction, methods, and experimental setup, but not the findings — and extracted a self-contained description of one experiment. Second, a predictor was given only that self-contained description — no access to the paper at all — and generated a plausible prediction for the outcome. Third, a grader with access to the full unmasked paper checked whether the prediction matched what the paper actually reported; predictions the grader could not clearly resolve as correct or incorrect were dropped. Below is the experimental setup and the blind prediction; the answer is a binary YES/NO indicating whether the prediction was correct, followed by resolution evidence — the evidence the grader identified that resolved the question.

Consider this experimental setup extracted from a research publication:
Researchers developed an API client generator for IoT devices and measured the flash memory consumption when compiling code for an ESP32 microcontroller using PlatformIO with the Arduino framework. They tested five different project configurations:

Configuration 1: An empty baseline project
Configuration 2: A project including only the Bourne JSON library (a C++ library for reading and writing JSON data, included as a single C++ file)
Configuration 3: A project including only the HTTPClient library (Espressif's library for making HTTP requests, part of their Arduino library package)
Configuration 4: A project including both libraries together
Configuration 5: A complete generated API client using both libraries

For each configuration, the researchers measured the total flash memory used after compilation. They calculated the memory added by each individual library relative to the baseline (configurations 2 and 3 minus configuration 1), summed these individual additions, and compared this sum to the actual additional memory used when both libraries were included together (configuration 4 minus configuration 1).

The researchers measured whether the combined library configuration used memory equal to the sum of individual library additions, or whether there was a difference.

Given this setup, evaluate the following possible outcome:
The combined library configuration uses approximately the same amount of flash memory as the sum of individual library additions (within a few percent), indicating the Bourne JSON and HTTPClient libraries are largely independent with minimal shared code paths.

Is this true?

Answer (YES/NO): NO